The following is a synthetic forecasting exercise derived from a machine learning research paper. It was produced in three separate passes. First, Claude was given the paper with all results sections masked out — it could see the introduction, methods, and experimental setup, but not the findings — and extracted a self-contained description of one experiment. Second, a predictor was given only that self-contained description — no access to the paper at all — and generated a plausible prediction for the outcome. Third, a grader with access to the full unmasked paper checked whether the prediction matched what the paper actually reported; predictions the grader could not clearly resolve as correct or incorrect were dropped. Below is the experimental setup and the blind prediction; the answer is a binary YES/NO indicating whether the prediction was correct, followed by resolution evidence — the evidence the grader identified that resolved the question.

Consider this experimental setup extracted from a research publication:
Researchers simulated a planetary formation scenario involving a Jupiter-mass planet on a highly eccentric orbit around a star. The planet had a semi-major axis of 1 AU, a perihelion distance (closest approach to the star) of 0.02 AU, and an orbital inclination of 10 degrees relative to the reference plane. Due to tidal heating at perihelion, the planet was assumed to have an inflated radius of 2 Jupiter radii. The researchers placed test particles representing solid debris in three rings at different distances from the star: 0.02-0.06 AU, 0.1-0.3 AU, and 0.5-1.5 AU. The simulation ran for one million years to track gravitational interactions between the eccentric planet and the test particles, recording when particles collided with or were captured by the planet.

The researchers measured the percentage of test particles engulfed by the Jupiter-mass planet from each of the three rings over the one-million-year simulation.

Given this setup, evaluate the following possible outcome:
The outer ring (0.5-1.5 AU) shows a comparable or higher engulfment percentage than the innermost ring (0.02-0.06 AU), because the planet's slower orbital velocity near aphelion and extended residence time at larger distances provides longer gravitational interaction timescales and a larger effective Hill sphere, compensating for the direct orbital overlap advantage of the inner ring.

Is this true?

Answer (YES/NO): NO